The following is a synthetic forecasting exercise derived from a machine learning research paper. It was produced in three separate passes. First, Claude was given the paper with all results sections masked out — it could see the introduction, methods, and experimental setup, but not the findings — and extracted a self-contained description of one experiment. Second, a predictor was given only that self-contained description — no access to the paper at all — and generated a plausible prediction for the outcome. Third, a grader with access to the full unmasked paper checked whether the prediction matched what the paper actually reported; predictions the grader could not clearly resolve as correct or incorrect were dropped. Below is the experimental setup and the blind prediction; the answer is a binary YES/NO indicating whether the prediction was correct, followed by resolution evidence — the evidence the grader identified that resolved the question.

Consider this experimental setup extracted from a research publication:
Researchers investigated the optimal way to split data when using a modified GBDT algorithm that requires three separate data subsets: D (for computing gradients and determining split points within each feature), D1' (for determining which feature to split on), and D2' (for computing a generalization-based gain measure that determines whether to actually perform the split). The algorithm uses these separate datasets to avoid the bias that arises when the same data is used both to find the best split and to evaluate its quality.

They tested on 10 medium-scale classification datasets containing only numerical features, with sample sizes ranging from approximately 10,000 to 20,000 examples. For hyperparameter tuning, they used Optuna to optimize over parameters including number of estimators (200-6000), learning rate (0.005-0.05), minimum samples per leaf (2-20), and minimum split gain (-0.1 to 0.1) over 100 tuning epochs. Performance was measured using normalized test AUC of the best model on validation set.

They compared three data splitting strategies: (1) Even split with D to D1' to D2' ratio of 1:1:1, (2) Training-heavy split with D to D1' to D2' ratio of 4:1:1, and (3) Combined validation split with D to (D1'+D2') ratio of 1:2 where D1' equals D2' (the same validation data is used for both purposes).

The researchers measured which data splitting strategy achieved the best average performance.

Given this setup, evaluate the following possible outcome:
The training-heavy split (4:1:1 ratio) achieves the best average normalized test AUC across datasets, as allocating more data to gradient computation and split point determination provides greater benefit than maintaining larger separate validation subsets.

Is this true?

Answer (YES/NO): NO